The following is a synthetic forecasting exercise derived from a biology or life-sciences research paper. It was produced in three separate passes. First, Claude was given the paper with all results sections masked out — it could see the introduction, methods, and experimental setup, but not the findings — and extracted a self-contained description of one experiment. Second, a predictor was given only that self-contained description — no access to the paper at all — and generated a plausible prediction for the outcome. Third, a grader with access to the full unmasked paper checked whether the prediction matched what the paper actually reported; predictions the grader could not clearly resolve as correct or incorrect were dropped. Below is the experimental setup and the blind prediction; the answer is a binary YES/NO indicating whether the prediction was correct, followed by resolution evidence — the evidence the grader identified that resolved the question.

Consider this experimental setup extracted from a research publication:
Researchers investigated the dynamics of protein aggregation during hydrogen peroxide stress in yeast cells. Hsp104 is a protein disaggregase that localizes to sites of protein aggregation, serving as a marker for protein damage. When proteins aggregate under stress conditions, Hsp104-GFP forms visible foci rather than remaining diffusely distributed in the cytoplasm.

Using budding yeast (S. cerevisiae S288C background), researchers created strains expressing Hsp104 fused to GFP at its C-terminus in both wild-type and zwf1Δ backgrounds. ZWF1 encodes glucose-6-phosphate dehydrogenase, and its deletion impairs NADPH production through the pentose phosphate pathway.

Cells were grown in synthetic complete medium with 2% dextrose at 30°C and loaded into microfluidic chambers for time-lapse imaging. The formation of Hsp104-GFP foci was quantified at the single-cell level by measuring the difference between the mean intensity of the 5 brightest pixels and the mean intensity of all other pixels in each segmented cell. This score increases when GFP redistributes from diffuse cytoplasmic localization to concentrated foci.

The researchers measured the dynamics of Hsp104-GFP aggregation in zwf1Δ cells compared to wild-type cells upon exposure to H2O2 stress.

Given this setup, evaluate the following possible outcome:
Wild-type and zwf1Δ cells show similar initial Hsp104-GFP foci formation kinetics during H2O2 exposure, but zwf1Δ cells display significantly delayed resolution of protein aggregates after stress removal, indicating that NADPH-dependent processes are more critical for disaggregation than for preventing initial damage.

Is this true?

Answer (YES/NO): NO